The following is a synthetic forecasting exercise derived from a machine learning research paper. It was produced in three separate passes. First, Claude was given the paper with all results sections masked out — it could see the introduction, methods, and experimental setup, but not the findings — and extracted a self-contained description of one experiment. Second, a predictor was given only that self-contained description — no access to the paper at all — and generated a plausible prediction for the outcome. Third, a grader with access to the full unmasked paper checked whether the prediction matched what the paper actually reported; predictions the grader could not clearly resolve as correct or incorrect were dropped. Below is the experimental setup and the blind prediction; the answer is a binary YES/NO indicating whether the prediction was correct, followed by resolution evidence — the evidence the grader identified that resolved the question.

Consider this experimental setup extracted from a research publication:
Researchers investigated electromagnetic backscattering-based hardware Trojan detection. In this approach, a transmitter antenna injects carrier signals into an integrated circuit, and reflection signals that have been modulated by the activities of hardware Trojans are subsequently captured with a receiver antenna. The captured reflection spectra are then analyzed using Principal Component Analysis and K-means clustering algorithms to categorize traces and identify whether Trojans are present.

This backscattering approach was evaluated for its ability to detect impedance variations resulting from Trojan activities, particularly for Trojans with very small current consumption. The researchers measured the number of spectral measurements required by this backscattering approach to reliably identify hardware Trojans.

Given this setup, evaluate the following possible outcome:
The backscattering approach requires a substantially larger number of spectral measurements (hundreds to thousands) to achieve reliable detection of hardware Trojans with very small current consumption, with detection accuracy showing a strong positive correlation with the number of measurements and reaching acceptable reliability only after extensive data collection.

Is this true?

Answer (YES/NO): NO